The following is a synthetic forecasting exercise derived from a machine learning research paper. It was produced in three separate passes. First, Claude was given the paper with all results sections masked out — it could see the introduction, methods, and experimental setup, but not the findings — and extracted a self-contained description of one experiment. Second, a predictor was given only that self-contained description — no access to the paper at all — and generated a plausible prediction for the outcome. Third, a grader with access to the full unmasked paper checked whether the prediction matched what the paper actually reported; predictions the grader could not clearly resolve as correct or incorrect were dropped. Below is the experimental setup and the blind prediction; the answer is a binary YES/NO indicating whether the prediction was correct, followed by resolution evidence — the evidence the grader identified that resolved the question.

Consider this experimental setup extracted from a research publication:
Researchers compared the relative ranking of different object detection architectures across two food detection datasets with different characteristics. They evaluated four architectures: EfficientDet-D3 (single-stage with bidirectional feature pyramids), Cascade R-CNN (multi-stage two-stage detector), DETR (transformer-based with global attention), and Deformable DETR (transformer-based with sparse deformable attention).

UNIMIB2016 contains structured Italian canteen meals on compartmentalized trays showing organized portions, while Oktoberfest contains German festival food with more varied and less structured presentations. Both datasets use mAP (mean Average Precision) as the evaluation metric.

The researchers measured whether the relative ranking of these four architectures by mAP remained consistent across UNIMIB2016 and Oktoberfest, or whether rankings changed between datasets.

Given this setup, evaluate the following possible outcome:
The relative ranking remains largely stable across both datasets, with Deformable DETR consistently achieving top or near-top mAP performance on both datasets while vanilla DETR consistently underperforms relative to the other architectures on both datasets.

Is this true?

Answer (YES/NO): NO